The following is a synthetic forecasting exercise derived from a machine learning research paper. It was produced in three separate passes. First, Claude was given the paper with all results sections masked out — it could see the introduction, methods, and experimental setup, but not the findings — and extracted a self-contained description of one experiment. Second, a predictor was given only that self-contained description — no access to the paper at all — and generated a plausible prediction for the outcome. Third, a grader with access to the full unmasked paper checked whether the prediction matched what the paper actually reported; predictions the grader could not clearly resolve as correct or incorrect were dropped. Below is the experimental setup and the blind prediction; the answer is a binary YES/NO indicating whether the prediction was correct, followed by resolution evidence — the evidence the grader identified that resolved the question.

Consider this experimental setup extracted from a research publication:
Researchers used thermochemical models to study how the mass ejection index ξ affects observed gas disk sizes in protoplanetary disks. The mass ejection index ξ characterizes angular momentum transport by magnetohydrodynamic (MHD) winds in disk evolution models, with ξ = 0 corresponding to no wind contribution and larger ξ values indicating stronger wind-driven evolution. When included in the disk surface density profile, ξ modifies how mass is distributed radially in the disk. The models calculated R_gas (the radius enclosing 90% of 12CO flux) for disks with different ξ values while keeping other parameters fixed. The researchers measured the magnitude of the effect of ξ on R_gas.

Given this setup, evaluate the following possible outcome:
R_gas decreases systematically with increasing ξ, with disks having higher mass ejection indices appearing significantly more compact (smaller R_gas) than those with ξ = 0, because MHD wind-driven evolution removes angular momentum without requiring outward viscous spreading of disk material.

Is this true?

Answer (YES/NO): NO